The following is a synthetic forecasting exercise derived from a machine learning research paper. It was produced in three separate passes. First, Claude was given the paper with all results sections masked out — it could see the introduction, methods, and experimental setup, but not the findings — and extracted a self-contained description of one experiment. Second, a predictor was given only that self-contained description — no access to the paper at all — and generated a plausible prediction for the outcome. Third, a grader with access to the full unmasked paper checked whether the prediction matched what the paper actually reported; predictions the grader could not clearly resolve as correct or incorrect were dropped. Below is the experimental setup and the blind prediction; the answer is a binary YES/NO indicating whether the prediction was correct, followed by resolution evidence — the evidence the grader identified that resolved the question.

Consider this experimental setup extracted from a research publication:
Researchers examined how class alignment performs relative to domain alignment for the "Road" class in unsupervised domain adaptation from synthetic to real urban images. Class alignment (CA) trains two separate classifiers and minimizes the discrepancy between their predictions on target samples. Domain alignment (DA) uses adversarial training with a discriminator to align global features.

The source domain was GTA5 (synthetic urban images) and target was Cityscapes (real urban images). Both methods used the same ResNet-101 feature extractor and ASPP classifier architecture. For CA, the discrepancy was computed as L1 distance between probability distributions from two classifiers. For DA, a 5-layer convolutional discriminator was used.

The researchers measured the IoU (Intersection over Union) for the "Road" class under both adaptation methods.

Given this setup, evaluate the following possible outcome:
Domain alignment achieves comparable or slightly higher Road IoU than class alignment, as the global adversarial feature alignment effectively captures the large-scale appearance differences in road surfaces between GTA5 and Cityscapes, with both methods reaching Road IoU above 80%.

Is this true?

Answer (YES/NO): NO